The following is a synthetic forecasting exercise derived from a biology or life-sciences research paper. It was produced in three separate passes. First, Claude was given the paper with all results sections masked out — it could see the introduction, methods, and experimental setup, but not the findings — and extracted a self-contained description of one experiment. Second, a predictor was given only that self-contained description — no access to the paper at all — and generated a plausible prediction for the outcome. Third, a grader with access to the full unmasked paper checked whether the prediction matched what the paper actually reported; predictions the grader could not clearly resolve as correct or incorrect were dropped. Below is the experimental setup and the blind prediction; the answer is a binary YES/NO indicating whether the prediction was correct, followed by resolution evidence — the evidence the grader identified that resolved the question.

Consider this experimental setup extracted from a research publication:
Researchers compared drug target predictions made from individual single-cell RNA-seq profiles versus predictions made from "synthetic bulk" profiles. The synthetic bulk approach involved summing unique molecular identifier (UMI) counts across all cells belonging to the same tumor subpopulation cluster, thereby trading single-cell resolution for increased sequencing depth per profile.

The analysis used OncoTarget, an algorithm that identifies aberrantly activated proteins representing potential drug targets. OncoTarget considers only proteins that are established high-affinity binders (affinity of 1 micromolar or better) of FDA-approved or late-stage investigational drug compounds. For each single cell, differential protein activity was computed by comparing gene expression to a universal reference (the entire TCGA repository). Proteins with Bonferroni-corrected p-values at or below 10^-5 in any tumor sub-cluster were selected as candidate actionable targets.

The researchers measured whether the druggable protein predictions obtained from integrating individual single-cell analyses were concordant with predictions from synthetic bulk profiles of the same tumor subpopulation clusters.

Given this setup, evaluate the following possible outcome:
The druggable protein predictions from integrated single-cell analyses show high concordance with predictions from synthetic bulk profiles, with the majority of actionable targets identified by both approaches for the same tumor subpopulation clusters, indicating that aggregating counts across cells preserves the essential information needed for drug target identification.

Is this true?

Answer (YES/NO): YES